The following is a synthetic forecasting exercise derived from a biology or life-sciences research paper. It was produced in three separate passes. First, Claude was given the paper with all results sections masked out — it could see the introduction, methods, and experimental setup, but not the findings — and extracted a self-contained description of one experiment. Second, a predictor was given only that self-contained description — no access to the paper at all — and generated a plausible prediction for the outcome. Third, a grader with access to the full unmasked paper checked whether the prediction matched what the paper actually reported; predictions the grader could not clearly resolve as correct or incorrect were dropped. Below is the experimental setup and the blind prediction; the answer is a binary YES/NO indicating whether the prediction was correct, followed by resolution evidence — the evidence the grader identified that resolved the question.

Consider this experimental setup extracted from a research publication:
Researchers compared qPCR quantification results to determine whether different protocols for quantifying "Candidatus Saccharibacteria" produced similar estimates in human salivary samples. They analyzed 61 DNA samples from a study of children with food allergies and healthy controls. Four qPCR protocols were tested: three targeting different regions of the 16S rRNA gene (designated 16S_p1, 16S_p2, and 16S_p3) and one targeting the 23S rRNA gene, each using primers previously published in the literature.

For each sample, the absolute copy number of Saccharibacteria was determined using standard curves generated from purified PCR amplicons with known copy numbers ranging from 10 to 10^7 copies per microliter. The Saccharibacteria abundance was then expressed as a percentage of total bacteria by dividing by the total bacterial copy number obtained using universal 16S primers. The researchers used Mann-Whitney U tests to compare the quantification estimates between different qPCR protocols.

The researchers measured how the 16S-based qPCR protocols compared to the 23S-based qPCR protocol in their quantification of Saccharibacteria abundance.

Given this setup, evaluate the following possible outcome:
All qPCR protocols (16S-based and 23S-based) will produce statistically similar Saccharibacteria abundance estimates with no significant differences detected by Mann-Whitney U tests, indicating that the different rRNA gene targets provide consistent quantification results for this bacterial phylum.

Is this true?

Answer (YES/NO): NO